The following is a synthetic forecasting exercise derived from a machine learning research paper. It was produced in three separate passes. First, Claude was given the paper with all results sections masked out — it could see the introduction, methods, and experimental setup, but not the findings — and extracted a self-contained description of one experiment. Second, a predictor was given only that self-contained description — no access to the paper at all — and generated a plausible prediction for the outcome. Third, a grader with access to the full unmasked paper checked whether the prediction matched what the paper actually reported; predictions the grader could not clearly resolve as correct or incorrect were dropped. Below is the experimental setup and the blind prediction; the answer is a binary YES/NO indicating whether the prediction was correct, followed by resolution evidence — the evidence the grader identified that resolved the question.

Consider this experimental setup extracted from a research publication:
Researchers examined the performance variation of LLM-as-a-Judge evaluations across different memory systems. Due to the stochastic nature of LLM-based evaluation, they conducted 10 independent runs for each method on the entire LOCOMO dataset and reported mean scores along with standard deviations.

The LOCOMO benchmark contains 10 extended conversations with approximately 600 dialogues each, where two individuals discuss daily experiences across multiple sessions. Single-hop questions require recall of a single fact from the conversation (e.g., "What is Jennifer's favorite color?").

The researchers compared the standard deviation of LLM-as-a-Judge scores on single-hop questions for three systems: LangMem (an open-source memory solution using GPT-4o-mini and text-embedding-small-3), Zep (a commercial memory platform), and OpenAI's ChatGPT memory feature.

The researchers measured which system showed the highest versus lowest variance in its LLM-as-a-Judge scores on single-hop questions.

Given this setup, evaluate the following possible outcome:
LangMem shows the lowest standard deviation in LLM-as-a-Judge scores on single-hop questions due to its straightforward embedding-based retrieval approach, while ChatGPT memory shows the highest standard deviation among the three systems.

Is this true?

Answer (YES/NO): NO